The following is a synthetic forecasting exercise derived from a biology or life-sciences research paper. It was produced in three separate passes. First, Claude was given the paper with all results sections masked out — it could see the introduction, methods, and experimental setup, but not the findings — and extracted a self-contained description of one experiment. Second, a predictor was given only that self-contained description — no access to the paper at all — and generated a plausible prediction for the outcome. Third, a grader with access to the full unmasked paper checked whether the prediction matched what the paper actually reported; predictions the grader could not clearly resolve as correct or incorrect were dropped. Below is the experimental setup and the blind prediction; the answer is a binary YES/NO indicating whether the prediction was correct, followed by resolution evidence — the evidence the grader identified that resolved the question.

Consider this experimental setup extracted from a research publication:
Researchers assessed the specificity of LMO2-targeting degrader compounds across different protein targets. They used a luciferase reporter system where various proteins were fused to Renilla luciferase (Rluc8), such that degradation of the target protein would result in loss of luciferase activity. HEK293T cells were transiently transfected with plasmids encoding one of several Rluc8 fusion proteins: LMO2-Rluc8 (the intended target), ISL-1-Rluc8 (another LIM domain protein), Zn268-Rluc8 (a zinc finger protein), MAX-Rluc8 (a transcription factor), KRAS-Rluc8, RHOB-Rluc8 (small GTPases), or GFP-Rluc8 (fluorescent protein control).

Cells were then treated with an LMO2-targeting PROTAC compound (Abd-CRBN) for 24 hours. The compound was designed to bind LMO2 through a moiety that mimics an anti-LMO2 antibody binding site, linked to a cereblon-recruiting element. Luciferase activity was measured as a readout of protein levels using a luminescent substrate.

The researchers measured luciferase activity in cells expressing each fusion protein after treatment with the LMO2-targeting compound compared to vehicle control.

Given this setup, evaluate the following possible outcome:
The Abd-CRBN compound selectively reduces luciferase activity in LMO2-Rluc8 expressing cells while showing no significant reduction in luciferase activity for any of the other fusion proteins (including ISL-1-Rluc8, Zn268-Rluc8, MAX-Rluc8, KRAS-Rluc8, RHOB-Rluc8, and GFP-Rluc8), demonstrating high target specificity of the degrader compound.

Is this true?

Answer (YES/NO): YES